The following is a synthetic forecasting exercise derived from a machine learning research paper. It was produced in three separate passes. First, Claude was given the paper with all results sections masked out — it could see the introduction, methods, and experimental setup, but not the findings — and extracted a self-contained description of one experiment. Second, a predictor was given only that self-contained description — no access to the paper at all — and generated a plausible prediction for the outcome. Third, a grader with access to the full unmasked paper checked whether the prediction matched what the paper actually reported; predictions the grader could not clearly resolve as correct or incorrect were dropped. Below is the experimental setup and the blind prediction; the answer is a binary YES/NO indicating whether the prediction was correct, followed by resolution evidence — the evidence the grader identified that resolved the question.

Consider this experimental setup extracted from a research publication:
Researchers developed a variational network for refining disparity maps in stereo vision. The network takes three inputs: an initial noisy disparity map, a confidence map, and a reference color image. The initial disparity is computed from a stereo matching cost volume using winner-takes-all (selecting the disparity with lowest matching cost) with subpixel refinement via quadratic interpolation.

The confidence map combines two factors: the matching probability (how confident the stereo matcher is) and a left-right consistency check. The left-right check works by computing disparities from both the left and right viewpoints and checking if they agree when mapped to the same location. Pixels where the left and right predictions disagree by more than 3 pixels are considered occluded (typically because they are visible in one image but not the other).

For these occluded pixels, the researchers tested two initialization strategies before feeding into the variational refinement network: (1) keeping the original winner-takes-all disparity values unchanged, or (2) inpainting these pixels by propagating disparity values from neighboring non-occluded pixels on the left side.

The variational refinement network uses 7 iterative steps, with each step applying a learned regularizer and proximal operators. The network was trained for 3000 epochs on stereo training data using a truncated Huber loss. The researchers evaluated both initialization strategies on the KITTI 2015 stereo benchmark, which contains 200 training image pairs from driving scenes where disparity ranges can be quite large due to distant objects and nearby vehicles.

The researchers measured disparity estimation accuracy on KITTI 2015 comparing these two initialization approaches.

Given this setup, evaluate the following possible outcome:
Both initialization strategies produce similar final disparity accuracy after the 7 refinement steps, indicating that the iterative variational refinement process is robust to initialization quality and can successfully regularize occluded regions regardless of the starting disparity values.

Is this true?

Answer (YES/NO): NO